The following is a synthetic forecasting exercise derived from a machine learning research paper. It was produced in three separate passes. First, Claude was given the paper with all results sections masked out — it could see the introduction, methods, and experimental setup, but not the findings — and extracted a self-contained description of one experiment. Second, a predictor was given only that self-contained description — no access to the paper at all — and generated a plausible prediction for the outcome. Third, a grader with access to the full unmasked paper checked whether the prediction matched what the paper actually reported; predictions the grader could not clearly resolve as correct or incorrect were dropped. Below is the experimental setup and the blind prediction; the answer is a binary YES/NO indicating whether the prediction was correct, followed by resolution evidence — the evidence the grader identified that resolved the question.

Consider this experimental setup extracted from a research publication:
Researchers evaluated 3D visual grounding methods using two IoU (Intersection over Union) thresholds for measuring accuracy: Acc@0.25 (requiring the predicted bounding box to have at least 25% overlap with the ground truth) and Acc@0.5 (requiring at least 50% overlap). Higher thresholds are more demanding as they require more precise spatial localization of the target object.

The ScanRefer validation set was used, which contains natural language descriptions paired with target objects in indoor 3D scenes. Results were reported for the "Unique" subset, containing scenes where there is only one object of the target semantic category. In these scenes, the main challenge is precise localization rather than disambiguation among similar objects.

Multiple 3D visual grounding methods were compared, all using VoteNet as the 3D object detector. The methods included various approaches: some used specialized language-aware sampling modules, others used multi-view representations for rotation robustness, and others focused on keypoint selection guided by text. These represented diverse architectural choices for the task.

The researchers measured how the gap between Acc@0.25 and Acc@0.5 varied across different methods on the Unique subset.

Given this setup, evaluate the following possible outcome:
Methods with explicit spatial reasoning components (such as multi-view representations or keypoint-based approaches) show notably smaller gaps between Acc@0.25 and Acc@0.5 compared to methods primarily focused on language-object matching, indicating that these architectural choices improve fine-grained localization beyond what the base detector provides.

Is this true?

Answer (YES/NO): NO